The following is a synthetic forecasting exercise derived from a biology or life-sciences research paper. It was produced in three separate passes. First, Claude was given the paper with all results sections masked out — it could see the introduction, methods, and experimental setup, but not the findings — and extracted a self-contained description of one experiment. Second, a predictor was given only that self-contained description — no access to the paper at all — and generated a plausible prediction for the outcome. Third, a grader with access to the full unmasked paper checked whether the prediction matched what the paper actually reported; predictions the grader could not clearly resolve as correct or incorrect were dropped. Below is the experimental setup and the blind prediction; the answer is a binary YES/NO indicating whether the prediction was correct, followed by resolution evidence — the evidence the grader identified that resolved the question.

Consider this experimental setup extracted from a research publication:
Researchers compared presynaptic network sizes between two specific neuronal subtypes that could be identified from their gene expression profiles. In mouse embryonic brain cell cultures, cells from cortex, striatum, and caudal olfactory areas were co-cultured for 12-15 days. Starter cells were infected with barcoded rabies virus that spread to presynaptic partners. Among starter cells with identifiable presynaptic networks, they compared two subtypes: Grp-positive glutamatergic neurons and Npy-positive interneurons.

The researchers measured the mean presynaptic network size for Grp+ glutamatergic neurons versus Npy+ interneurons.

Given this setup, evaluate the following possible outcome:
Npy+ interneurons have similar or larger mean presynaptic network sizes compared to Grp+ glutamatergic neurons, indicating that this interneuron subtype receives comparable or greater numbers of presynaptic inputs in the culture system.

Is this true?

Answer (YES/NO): YES